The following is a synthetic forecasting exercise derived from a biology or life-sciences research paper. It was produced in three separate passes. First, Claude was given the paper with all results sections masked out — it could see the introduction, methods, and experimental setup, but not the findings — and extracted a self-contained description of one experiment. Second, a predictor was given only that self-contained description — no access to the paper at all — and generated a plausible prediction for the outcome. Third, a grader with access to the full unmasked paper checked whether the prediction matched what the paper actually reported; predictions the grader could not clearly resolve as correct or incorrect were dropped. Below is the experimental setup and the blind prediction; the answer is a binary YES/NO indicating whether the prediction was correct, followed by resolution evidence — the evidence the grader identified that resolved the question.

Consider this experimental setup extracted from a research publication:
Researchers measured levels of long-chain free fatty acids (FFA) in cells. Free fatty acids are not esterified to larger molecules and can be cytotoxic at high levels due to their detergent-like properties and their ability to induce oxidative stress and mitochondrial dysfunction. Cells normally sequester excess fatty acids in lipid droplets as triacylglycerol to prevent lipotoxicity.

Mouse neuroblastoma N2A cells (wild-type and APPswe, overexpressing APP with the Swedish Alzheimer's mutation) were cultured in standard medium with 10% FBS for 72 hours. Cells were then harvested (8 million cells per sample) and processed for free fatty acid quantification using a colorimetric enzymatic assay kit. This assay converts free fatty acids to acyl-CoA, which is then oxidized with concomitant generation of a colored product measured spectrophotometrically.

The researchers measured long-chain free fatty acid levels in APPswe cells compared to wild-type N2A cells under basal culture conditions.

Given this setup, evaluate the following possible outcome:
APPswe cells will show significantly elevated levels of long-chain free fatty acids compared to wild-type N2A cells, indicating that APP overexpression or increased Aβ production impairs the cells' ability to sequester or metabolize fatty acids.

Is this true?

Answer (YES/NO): YES